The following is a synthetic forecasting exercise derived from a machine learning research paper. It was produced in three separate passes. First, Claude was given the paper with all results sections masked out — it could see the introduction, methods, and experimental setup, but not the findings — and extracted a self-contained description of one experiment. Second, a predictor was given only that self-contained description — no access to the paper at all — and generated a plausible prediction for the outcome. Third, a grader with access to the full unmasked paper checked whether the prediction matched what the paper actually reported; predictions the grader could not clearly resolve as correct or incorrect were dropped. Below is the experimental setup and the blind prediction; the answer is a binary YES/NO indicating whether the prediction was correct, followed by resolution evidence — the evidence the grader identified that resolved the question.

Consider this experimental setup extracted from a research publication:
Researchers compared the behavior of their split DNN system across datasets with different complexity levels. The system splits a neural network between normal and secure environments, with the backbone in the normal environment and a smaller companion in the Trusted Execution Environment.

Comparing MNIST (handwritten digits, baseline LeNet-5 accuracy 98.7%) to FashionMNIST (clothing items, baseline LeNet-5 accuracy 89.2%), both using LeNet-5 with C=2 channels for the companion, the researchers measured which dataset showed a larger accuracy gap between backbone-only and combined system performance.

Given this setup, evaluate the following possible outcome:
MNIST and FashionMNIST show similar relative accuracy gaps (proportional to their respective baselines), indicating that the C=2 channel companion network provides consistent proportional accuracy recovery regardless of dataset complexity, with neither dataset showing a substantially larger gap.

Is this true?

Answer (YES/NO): NO